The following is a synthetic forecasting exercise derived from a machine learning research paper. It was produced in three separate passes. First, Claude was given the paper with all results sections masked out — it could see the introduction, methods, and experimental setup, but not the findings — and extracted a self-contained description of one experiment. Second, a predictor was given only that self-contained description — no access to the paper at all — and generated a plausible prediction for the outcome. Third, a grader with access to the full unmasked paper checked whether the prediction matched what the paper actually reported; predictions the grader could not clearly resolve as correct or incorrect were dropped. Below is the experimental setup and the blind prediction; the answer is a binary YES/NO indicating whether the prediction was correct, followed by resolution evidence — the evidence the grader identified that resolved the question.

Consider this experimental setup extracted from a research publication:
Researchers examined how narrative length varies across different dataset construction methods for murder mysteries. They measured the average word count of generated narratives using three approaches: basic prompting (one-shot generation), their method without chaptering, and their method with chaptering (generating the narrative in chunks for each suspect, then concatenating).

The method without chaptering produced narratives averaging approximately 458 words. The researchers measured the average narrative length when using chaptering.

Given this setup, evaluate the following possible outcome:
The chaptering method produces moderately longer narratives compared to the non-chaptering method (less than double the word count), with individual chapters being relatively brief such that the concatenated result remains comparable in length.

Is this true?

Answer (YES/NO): YES